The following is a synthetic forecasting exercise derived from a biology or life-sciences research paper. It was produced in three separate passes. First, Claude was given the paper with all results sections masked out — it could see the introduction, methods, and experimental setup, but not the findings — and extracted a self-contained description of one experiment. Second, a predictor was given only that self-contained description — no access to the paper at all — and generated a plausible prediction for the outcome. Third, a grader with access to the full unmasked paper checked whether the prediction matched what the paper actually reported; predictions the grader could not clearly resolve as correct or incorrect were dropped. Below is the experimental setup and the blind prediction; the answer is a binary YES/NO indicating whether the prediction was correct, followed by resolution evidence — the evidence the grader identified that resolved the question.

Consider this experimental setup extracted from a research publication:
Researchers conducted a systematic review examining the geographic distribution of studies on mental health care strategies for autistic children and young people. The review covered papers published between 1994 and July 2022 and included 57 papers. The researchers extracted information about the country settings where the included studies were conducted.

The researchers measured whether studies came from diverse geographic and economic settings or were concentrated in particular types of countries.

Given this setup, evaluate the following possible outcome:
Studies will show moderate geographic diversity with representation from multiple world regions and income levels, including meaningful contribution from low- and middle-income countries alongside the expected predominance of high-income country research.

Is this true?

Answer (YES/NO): NO